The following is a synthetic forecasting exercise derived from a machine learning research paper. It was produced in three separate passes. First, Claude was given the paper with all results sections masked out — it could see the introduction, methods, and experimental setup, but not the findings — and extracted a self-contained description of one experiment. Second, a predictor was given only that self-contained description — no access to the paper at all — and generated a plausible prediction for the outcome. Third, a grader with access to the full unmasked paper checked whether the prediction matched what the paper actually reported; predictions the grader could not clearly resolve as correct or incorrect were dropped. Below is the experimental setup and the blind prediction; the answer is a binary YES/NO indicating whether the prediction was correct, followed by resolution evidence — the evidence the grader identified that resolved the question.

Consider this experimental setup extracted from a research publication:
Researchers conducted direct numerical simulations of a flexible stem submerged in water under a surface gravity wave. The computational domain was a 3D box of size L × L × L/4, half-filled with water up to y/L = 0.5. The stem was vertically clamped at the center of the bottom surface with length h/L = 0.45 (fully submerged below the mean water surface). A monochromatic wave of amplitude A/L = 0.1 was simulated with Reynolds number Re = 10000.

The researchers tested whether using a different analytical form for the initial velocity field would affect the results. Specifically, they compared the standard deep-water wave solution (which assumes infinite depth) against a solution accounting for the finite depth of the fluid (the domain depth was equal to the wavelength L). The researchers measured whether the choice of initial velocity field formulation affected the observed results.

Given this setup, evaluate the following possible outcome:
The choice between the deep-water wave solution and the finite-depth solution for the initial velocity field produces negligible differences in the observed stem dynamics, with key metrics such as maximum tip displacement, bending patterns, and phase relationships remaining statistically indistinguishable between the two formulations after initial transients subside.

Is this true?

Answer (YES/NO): YES